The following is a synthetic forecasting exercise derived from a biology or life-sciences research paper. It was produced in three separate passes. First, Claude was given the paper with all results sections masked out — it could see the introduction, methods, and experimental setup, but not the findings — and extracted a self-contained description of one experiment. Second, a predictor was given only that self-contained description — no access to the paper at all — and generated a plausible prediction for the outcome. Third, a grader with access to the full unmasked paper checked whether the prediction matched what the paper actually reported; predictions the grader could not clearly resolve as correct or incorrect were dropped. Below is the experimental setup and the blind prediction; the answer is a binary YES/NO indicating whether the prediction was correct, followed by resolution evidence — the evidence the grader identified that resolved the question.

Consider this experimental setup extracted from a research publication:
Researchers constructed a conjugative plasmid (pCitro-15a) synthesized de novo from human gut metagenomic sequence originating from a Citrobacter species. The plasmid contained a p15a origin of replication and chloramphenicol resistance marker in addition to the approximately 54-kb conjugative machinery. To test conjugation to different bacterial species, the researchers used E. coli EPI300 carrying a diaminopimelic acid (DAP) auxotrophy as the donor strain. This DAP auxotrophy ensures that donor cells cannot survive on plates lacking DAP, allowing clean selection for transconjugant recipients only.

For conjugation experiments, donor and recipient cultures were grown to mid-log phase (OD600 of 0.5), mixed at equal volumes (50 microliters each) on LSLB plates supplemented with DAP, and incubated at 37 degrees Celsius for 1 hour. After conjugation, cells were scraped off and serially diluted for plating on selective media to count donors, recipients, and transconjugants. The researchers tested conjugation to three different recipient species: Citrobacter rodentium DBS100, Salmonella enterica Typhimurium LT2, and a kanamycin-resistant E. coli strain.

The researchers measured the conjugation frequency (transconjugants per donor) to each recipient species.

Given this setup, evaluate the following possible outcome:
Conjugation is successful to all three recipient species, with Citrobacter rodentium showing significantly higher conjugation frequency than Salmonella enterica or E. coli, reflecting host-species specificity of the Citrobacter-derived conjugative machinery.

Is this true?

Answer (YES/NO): NO